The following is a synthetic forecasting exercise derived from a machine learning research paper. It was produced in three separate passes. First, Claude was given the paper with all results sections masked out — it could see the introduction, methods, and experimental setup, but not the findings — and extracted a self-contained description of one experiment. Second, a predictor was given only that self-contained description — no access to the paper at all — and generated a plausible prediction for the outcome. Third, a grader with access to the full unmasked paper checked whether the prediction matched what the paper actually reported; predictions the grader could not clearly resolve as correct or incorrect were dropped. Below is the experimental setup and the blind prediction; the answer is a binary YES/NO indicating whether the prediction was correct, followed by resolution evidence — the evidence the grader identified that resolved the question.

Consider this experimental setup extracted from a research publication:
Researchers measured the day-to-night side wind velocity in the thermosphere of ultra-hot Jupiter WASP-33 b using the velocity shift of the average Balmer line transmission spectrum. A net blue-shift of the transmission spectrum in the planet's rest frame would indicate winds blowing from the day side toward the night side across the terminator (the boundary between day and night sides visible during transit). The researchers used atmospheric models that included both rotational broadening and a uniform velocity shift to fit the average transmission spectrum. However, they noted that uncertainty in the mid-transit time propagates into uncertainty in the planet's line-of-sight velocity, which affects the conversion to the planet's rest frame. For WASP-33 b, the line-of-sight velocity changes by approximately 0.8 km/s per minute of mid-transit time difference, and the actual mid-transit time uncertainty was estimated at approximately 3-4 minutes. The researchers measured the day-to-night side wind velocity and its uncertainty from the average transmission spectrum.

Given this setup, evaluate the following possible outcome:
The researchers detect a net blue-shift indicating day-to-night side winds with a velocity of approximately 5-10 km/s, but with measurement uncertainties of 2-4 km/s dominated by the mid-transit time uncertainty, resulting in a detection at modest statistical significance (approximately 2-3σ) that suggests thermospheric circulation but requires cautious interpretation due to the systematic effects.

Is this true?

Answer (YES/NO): NO